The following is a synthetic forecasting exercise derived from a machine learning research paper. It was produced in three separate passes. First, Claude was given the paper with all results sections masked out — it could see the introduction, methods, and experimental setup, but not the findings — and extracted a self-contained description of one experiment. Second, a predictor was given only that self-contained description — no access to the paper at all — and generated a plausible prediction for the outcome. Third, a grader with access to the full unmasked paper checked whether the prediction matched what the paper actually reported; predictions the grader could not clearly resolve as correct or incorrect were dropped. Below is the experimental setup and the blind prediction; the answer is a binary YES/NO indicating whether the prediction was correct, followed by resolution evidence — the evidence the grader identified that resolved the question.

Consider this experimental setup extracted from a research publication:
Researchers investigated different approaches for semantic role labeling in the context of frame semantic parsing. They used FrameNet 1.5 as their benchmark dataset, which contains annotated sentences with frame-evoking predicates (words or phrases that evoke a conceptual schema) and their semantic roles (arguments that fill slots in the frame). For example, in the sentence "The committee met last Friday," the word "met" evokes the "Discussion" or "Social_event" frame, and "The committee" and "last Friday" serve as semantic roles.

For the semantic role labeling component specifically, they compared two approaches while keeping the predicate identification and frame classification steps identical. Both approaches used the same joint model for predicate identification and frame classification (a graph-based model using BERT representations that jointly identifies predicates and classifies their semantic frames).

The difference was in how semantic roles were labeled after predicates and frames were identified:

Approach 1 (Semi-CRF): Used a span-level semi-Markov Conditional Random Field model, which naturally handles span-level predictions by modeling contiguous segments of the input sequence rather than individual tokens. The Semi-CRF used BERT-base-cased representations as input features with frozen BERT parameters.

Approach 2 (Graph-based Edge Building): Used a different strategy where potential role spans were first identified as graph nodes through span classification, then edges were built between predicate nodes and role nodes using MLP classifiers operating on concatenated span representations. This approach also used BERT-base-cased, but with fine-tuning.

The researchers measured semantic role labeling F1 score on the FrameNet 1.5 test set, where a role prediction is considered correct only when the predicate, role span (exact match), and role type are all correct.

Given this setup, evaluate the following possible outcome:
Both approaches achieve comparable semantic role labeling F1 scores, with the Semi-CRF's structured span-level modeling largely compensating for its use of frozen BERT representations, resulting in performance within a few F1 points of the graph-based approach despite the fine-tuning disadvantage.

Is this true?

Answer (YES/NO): NO